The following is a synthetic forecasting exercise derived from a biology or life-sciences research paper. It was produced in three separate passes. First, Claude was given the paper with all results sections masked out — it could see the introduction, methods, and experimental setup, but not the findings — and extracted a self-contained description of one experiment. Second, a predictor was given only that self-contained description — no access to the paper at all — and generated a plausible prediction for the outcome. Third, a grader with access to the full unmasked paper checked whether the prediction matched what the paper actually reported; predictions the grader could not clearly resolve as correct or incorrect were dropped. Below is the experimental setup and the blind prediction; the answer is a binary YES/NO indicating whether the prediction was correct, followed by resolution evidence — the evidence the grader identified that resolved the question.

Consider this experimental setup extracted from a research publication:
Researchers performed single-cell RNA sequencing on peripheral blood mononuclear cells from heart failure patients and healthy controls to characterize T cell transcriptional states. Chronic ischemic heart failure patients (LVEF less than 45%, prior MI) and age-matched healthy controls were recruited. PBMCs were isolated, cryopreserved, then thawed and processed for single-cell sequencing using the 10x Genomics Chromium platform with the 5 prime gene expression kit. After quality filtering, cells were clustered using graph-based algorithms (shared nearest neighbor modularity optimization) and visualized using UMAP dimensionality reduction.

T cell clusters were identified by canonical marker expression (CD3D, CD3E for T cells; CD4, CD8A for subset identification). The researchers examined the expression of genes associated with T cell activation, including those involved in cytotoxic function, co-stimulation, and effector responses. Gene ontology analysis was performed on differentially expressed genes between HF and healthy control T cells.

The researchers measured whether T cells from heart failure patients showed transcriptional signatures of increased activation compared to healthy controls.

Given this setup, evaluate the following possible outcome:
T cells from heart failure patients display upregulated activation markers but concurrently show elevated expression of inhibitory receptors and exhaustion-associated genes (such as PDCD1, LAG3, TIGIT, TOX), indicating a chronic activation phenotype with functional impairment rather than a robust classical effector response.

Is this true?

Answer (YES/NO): YES